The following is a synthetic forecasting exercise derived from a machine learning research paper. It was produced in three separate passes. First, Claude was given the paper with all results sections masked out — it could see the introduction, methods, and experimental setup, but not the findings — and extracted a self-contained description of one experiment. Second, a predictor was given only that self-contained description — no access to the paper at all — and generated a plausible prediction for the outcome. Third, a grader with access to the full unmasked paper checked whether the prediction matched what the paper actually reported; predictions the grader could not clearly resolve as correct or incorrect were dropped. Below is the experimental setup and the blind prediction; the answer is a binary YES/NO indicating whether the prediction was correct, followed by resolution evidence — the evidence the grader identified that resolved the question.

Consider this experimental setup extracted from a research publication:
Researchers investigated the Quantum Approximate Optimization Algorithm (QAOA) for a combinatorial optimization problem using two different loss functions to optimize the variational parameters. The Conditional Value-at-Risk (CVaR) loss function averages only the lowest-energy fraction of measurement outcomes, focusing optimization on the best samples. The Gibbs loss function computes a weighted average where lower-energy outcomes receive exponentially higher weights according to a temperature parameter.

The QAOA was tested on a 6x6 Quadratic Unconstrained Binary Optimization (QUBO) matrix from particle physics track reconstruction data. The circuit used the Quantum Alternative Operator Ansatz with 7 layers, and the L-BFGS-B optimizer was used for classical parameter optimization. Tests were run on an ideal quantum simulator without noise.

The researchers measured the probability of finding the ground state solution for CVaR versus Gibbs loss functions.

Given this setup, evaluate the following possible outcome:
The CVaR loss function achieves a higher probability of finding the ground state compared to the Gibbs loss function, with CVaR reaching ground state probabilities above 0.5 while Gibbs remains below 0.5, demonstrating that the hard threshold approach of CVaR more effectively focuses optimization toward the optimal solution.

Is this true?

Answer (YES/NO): NO